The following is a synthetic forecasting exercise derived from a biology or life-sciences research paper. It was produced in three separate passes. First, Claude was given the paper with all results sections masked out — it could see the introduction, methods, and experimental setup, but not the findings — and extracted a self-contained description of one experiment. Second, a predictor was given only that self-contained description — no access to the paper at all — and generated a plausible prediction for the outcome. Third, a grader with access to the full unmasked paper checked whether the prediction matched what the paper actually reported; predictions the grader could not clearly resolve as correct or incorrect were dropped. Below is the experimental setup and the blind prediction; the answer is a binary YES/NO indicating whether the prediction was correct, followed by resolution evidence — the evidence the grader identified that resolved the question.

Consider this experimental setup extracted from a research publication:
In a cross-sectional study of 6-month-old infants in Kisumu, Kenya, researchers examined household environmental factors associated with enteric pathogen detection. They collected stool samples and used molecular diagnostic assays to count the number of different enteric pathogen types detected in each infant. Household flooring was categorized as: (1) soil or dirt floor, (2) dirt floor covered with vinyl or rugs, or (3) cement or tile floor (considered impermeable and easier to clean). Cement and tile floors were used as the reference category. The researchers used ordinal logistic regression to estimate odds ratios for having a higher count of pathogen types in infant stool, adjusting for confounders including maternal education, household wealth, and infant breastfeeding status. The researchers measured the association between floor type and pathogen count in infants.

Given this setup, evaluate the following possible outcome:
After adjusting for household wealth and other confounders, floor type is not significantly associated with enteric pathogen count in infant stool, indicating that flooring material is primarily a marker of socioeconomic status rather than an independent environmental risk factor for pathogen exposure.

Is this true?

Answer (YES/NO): NO